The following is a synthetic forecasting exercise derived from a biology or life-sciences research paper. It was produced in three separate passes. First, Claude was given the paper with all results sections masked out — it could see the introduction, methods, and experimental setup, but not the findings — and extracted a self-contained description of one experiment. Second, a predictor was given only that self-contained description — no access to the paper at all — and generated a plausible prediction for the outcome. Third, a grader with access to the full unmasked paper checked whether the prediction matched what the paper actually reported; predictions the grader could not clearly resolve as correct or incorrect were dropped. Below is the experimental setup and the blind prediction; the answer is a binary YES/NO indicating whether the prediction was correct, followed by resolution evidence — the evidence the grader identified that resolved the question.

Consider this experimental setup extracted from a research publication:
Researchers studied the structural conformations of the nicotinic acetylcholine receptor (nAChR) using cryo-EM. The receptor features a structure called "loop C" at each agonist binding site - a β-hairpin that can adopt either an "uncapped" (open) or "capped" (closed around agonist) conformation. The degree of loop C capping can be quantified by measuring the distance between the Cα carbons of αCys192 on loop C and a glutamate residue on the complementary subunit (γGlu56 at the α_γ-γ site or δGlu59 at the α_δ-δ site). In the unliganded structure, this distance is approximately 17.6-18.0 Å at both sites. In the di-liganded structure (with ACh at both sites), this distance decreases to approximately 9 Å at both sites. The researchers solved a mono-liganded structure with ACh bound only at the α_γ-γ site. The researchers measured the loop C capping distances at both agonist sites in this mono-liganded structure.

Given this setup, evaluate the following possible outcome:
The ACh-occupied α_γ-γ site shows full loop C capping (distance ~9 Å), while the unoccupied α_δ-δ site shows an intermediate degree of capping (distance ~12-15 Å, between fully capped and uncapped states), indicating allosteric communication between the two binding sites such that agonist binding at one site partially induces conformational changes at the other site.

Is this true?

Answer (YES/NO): NO